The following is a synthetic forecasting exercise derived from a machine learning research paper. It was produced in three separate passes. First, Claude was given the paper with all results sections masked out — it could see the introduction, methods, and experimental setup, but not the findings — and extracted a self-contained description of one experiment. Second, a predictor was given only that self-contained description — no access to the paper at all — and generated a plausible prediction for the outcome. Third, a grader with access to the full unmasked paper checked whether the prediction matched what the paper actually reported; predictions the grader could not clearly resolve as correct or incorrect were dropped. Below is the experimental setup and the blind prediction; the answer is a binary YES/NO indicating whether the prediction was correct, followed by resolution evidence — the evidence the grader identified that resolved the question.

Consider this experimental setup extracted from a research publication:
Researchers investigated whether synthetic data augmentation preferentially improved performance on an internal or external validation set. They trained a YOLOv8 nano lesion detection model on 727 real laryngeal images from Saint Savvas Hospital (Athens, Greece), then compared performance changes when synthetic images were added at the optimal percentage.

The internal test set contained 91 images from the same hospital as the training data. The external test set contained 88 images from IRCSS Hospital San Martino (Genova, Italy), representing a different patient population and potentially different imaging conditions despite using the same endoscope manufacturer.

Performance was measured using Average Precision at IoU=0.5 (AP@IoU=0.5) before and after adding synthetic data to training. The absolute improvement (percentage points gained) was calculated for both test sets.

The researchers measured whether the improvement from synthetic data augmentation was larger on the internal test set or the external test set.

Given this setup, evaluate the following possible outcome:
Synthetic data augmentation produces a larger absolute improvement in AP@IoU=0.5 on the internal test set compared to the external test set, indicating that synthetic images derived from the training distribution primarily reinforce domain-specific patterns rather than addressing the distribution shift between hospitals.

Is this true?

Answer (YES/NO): NO